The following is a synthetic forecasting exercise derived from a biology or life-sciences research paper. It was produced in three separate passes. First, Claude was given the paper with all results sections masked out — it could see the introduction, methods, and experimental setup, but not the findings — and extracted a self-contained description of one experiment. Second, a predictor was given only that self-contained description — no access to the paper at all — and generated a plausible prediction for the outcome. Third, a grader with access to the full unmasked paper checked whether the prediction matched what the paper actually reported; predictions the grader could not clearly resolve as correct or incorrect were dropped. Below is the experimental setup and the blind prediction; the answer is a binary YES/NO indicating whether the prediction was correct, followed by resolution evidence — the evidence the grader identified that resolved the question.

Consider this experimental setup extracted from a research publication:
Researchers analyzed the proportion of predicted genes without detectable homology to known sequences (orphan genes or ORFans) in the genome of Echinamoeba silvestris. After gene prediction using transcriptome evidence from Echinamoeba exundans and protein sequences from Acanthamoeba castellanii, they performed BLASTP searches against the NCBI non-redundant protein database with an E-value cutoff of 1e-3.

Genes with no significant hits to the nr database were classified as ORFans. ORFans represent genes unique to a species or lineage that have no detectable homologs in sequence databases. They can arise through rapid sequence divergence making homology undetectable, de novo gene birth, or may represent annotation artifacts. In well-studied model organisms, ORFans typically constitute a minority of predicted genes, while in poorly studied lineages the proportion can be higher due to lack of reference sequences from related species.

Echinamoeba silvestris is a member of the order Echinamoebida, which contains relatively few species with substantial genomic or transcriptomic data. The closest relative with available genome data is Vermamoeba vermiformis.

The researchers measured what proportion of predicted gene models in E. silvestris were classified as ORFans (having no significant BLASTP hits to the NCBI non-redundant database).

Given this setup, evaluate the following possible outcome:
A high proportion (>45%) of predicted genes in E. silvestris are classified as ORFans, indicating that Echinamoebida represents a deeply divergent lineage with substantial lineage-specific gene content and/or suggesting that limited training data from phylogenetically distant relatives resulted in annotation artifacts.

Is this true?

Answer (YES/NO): NO